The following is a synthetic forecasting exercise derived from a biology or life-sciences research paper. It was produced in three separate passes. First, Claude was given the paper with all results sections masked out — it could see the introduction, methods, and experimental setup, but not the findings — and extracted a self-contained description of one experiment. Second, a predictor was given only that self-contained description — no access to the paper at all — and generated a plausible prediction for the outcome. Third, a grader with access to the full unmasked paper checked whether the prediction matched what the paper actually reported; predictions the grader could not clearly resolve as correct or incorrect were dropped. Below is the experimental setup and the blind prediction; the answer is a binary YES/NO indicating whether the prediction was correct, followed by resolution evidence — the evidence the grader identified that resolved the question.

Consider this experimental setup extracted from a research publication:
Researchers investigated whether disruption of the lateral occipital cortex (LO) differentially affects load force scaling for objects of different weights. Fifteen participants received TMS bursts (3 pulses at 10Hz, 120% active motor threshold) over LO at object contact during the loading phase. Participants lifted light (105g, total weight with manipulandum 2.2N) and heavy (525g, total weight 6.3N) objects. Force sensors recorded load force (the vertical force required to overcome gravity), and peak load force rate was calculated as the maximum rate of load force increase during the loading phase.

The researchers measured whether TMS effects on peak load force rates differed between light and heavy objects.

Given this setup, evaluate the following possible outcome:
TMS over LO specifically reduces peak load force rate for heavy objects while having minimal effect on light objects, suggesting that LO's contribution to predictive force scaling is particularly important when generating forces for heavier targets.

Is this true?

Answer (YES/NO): NO